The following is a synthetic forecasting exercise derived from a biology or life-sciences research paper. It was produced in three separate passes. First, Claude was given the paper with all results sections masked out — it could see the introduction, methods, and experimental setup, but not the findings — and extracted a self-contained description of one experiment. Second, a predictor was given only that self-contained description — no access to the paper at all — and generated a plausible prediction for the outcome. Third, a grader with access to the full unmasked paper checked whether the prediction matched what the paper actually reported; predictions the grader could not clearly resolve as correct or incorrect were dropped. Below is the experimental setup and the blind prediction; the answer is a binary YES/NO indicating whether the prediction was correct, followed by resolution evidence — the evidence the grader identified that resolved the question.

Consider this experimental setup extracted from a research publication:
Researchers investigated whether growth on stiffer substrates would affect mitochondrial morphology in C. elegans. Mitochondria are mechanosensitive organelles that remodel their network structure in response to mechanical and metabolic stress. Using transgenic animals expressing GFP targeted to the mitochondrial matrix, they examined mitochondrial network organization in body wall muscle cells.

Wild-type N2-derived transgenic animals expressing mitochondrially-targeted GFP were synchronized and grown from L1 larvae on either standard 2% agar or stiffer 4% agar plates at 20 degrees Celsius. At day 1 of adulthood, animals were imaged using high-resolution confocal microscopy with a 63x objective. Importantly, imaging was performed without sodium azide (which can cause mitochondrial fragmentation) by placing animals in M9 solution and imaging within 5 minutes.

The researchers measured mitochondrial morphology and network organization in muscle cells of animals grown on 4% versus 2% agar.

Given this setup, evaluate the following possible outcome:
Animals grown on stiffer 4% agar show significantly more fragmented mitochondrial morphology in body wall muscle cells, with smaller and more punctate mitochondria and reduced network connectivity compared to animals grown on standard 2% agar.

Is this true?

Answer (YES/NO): YES